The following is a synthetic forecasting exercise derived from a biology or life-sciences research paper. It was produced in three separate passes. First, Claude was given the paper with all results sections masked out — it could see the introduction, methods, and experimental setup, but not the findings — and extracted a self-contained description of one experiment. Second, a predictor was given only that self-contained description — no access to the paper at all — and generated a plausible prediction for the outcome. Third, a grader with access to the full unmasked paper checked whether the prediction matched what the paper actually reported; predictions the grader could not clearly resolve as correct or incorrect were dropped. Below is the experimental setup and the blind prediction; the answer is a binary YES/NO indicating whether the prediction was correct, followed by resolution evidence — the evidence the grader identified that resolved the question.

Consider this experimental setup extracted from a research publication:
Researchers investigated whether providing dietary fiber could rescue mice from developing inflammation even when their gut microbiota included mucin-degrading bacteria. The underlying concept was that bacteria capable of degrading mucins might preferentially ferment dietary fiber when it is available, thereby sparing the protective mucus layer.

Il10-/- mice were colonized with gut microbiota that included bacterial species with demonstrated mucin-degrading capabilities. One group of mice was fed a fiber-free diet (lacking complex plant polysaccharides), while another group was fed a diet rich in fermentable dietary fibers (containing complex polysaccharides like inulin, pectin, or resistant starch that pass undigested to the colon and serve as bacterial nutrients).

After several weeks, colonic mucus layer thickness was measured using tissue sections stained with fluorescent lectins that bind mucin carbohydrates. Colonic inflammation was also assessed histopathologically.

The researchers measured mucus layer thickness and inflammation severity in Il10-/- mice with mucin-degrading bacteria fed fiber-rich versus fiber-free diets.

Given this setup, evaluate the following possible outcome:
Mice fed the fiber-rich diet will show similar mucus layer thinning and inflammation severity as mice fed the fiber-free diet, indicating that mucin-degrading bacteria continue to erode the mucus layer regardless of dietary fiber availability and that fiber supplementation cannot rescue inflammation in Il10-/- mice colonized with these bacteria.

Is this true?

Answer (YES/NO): NO